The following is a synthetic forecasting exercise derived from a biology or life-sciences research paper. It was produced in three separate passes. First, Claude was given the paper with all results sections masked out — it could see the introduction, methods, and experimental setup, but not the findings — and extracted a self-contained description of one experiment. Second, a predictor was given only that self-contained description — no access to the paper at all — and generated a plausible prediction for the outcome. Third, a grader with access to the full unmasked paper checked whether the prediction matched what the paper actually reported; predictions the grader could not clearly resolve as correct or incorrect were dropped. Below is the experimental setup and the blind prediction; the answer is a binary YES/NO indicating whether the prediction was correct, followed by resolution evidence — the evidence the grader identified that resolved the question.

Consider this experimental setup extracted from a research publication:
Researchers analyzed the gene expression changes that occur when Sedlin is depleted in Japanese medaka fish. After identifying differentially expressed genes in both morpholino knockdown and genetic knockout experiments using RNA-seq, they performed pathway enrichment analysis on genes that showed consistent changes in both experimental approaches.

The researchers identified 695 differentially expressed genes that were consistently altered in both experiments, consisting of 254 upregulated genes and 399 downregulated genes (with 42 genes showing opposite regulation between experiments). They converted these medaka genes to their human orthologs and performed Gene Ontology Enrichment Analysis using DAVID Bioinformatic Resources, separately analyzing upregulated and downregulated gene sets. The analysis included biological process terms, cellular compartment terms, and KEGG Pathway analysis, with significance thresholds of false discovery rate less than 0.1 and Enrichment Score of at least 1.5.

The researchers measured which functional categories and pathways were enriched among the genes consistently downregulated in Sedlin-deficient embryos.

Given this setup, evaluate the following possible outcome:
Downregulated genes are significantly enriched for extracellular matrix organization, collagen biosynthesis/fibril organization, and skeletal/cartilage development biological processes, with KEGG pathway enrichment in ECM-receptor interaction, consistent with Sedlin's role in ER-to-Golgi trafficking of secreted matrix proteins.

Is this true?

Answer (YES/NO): NO